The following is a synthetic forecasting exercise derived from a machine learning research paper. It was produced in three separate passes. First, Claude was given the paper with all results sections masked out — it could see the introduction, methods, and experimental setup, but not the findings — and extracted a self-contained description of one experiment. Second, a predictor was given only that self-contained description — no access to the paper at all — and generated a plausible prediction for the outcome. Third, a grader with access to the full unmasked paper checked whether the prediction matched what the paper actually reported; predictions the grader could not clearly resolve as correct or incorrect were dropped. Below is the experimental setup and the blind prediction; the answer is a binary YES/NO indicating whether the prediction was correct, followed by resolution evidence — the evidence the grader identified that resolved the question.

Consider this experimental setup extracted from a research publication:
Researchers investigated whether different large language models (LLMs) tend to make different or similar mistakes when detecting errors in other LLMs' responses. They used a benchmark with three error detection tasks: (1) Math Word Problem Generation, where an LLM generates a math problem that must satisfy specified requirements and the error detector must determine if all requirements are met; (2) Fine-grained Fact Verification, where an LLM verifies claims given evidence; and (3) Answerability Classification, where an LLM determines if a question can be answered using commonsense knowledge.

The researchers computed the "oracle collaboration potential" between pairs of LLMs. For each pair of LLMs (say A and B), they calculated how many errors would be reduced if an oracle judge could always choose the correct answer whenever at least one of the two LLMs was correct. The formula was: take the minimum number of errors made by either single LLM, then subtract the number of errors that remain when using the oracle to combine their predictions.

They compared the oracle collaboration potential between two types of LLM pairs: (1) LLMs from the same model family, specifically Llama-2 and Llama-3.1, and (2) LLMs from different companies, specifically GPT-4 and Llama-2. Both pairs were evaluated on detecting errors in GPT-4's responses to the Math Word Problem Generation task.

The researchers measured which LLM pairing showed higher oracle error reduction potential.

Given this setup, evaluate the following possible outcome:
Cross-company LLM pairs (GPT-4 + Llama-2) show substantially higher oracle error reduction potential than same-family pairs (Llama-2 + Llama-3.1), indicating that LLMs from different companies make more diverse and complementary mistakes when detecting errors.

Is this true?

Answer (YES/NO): YES